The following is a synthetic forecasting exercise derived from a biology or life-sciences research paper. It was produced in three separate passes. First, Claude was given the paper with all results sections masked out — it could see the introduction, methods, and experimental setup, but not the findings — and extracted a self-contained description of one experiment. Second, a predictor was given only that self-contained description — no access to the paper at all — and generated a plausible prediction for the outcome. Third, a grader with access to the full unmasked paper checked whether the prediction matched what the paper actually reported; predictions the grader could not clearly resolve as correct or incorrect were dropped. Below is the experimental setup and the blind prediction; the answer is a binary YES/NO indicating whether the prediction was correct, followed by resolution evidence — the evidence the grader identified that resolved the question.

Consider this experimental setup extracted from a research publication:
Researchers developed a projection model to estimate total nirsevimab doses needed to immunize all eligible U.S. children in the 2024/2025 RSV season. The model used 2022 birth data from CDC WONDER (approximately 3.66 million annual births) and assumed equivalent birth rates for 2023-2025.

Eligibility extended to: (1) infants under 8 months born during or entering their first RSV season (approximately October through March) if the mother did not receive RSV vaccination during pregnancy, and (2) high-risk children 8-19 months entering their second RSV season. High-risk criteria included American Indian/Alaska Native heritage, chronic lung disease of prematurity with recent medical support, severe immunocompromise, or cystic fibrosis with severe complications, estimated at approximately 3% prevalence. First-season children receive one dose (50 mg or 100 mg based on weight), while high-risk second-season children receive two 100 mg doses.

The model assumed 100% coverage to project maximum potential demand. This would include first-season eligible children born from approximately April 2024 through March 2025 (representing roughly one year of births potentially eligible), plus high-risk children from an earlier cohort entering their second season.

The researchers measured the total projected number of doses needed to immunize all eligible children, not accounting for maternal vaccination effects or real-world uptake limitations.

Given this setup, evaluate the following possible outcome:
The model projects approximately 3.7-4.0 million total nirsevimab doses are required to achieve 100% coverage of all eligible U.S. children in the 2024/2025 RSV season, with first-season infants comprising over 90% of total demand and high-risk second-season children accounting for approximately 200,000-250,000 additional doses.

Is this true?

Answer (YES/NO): NO